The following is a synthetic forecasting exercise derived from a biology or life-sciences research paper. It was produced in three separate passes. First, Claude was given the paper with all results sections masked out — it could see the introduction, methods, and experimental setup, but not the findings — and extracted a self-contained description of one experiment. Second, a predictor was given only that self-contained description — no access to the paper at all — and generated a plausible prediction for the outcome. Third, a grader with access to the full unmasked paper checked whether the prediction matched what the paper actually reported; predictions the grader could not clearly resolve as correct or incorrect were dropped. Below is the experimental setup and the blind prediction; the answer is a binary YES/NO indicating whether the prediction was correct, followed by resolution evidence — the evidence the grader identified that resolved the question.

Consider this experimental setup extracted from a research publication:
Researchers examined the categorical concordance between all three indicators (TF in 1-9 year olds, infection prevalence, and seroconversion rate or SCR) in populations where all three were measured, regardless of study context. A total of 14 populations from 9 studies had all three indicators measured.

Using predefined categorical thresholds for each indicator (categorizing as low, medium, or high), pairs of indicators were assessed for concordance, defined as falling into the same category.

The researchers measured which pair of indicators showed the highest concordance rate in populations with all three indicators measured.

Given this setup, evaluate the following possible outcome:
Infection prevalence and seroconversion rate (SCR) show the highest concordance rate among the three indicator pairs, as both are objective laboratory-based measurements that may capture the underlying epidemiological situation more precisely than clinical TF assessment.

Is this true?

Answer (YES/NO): YES